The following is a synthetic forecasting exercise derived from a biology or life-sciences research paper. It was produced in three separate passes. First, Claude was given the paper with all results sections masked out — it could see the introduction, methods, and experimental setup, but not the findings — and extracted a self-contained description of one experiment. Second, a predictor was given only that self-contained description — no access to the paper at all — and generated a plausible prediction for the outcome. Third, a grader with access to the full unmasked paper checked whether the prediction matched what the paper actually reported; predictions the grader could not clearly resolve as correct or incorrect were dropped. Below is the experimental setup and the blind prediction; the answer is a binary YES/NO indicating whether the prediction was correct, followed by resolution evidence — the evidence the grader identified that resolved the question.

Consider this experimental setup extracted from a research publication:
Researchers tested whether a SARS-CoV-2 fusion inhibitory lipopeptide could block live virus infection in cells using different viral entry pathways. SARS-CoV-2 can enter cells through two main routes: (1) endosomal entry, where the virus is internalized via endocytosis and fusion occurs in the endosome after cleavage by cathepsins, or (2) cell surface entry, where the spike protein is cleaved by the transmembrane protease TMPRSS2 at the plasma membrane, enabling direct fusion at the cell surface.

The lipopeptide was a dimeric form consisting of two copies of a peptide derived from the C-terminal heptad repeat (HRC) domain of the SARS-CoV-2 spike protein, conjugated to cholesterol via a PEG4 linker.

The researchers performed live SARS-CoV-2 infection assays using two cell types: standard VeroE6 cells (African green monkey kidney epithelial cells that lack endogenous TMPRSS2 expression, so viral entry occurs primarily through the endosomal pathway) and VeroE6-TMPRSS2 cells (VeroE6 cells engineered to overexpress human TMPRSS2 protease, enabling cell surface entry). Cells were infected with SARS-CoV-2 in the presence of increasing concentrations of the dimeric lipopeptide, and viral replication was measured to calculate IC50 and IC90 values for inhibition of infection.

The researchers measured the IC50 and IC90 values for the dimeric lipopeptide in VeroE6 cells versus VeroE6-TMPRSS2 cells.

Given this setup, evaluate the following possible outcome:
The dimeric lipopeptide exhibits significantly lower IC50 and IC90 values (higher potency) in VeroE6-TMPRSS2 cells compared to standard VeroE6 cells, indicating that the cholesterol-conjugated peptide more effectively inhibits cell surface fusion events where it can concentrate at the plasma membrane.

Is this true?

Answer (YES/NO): NO